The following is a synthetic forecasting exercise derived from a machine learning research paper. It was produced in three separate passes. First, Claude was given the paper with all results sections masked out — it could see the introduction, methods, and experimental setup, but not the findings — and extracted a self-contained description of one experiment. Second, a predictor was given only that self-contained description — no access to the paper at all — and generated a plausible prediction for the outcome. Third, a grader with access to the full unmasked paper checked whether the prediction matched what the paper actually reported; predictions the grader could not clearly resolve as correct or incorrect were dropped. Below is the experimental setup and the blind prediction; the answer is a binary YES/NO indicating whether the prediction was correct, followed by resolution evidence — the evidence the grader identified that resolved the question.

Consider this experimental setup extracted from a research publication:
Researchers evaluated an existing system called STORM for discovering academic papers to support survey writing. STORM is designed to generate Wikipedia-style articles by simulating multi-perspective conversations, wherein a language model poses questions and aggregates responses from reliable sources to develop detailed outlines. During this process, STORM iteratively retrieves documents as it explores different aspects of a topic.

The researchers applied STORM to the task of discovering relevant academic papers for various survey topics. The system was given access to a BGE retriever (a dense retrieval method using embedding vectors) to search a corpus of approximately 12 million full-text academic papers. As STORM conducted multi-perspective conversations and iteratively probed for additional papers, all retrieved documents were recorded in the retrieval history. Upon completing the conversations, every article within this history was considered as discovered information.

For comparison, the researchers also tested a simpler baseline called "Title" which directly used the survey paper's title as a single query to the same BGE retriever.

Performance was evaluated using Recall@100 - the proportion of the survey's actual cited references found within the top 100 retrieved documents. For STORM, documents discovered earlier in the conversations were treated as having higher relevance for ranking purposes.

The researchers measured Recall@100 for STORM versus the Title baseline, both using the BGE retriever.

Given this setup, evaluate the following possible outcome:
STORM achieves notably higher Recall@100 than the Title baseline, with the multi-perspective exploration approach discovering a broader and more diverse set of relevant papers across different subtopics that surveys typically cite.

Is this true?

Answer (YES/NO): NO